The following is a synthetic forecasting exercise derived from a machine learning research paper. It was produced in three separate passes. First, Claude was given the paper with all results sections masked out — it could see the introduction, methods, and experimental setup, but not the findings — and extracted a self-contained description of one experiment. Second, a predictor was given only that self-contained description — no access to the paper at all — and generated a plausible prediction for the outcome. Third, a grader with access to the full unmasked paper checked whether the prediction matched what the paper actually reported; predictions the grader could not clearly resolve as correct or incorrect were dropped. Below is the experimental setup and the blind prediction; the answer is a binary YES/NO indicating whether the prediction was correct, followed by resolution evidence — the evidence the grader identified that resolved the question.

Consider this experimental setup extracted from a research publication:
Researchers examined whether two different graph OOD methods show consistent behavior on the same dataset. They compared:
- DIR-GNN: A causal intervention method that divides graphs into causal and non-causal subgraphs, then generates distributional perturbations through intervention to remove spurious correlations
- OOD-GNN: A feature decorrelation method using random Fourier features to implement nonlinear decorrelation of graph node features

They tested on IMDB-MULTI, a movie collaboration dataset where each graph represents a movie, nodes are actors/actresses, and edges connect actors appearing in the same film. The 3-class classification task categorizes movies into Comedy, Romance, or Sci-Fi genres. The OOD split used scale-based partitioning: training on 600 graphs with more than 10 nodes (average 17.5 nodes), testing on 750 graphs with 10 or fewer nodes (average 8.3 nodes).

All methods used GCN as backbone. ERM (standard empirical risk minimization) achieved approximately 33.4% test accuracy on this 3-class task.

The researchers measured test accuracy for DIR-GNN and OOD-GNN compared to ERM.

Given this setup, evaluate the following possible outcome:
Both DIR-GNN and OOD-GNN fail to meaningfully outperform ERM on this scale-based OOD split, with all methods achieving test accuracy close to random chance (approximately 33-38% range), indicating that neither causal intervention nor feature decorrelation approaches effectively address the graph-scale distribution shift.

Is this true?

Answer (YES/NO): NO